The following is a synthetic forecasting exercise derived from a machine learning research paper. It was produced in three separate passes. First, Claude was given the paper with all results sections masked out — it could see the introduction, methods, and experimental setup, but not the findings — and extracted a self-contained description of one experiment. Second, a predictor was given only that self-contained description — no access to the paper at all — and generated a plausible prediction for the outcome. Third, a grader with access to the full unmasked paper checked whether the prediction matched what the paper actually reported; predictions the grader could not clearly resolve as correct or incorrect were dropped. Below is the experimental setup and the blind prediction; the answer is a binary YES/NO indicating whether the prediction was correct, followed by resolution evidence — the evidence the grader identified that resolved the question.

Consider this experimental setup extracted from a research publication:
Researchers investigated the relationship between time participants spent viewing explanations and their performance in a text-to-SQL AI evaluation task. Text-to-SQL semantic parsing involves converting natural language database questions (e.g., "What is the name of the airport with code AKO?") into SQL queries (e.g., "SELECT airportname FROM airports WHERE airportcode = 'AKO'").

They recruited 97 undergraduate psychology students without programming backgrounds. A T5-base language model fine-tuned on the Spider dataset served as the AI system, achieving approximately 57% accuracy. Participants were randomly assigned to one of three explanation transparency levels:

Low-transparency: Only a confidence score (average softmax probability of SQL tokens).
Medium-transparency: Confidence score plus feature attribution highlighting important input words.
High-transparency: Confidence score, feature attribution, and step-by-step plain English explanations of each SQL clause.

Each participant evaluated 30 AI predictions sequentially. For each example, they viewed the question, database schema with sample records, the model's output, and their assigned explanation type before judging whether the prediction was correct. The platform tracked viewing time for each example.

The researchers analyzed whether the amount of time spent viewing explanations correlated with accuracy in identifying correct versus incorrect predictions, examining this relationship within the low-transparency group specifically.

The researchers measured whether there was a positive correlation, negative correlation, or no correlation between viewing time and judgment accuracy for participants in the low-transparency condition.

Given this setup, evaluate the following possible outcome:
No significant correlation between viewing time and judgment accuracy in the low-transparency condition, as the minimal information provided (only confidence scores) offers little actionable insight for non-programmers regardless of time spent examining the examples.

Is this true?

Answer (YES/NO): NO